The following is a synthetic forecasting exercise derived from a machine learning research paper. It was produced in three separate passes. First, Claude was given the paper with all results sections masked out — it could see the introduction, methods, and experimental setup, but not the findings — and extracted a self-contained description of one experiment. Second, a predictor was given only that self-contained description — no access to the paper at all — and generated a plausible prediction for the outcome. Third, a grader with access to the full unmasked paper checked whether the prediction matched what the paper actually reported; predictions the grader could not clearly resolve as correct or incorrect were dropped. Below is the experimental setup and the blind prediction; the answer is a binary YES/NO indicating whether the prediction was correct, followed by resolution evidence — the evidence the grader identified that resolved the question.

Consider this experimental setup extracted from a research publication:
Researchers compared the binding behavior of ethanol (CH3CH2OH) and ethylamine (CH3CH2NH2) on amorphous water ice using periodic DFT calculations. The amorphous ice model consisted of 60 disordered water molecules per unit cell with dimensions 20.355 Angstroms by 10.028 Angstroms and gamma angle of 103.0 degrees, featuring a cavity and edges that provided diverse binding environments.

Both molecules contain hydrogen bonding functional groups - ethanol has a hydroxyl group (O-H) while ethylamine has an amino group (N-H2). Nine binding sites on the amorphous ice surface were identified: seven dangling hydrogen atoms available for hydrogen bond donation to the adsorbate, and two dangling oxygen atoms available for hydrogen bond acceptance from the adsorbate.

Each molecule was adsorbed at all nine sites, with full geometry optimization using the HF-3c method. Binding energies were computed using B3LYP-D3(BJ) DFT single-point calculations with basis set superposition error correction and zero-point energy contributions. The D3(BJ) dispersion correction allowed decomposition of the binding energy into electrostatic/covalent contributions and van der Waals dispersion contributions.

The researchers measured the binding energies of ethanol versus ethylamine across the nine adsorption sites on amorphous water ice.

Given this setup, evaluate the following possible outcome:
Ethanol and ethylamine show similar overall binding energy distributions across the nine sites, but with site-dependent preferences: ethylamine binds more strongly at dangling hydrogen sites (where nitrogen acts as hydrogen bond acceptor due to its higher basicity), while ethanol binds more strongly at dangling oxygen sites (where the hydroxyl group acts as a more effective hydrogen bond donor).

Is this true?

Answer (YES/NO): NO